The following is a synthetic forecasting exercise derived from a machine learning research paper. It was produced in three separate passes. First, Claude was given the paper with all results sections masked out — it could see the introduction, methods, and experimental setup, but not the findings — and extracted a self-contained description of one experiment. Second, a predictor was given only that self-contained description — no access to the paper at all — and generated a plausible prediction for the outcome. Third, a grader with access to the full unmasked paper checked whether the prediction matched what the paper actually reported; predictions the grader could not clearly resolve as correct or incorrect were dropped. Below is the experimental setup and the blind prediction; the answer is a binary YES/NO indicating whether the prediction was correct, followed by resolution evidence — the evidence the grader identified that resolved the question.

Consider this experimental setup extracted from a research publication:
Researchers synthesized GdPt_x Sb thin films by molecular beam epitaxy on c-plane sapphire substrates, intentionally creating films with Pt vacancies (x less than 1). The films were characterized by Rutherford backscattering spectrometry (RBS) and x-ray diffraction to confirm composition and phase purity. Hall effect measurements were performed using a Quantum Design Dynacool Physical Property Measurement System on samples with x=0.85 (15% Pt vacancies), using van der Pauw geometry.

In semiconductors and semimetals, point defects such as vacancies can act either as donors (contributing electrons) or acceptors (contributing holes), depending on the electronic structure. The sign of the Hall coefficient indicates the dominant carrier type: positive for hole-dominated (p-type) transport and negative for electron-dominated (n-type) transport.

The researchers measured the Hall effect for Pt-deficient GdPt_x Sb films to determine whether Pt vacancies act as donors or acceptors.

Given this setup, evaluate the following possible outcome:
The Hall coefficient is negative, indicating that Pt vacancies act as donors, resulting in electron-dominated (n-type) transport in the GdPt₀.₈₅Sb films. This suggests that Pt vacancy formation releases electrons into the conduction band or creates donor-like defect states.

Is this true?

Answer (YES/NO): NO